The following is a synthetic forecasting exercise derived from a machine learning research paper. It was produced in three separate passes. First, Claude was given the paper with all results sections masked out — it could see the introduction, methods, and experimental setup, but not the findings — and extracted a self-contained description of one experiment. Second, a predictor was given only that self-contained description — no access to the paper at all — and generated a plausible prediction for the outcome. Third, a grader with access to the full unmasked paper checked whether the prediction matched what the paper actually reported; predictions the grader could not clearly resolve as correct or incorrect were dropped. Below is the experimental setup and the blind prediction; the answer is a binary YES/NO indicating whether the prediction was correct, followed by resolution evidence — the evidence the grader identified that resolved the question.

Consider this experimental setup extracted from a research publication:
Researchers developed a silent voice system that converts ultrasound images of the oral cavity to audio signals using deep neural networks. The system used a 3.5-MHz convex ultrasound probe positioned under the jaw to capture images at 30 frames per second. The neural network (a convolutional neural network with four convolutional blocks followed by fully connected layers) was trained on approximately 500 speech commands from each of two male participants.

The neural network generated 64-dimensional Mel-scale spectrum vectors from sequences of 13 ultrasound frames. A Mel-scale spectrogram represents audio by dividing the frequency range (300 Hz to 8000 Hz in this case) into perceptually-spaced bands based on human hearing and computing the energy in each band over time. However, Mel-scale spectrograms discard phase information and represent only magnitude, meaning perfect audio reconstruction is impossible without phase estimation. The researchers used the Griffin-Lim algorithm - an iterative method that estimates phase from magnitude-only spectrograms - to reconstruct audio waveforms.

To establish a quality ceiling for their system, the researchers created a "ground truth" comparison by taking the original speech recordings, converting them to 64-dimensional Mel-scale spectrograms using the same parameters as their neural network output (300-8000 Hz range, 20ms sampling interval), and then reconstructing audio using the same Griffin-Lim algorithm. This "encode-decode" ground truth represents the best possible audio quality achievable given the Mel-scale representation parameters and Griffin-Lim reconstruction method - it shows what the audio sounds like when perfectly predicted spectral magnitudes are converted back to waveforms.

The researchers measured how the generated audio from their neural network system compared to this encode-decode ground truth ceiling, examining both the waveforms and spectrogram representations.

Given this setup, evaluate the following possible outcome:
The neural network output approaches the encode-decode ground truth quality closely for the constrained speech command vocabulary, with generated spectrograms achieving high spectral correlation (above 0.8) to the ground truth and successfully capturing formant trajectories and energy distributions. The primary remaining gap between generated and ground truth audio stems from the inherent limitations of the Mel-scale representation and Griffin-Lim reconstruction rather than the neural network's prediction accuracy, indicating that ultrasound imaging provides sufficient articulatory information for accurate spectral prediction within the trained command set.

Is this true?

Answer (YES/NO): NO